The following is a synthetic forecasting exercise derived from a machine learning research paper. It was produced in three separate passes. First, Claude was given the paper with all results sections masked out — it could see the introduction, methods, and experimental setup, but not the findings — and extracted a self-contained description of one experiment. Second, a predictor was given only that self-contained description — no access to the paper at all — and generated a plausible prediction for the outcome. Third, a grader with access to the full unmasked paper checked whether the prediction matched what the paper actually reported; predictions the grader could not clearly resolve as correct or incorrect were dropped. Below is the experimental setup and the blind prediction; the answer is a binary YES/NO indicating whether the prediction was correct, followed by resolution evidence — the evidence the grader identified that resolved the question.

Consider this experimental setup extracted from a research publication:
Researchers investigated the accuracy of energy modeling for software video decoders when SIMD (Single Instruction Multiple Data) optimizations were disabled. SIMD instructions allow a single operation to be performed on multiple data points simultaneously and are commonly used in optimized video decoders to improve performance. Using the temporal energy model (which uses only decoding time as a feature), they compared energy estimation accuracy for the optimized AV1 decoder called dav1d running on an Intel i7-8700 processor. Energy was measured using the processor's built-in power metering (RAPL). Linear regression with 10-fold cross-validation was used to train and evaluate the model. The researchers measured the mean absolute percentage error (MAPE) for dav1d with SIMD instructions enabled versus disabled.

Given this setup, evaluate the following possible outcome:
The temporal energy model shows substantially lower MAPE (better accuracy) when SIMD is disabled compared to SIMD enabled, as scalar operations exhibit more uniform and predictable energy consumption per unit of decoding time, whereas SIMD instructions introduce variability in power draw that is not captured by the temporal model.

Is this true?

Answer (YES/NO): NO